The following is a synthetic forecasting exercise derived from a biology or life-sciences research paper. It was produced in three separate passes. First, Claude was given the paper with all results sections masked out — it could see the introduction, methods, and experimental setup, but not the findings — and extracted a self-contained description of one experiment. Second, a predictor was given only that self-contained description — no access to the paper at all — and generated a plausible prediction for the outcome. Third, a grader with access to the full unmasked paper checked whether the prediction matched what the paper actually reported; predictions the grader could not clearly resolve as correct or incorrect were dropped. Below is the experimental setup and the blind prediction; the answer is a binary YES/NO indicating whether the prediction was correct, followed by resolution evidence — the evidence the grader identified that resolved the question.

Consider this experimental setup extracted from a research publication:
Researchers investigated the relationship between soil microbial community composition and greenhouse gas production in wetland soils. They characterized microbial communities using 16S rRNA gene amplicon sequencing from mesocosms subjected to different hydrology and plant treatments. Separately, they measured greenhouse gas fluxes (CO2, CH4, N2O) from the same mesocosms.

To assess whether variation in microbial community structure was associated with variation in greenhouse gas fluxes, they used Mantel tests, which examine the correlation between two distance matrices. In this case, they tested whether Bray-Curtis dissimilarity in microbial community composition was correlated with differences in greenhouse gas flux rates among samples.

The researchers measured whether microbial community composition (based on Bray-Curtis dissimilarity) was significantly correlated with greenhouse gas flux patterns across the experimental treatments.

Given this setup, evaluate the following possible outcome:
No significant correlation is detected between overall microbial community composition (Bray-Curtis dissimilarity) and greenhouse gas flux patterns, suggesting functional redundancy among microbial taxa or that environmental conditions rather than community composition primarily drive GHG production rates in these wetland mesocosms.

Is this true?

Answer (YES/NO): NO